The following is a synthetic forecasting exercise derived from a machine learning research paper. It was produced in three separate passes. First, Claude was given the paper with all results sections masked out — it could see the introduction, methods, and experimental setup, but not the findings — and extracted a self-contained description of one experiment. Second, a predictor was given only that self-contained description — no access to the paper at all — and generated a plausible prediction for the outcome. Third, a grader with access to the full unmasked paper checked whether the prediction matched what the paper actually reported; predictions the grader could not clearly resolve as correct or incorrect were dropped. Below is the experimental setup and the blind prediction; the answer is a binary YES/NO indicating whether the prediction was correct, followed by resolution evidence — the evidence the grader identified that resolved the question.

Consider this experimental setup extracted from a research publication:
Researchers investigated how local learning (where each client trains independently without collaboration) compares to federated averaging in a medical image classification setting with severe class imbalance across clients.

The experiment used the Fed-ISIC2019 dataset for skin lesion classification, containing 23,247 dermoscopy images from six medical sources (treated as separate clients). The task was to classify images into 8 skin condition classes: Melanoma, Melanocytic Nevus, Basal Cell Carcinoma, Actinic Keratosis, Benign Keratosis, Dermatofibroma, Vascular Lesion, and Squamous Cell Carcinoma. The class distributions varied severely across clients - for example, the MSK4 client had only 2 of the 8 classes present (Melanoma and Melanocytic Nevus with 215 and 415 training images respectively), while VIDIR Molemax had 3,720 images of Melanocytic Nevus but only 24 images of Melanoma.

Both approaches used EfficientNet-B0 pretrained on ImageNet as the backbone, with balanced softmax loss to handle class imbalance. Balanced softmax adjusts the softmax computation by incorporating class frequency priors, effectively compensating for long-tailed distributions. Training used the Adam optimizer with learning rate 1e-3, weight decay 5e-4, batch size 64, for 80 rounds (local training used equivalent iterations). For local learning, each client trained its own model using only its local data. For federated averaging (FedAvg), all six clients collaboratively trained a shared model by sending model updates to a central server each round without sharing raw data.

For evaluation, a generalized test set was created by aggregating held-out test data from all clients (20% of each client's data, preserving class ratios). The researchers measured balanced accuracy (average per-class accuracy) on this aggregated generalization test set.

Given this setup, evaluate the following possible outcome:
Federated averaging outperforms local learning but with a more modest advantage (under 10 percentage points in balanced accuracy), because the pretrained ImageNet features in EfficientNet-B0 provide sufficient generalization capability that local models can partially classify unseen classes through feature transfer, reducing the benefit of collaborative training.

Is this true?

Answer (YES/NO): NO